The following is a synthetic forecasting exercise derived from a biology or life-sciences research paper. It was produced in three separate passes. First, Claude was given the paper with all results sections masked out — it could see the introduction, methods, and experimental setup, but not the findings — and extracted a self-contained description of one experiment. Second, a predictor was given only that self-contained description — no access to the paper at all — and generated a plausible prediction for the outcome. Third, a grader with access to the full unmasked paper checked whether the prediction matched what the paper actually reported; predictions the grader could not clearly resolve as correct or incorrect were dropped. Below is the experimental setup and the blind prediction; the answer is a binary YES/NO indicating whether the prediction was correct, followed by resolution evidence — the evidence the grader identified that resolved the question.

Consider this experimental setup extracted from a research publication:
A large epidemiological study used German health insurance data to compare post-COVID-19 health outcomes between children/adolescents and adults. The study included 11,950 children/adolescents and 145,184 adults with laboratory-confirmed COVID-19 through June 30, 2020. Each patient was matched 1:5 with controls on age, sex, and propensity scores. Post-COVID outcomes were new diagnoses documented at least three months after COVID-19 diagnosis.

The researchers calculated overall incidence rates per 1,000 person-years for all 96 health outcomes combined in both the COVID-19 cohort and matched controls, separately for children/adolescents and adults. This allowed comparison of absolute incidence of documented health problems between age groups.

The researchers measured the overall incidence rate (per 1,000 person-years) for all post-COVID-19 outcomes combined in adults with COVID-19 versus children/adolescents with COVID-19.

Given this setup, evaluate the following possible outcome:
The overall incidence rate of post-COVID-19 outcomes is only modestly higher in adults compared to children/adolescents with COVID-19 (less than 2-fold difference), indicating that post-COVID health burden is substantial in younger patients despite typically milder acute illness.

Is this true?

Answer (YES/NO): YES